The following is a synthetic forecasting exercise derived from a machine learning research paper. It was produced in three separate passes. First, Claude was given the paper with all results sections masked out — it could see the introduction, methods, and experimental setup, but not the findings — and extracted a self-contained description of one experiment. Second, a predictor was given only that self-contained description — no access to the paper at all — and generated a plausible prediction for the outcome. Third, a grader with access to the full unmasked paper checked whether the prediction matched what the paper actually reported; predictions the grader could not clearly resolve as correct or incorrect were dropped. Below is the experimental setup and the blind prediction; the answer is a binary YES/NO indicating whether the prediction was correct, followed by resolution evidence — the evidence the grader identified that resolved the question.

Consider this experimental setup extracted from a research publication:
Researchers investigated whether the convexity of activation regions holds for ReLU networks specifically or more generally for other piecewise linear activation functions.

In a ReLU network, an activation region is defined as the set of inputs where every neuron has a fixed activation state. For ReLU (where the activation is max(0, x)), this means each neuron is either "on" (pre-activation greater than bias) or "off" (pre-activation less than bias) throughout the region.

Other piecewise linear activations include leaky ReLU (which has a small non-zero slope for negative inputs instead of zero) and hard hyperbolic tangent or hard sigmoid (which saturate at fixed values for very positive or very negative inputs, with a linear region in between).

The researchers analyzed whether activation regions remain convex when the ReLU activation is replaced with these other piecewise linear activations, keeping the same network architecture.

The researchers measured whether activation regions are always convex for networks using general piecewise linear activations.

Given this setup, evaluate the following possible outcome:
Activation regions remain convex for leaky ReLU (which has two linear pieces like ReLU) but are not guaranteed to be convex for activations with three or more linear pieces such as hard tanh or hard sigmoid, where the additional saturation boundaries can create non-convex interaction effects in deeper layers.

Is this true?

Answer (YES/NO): NO